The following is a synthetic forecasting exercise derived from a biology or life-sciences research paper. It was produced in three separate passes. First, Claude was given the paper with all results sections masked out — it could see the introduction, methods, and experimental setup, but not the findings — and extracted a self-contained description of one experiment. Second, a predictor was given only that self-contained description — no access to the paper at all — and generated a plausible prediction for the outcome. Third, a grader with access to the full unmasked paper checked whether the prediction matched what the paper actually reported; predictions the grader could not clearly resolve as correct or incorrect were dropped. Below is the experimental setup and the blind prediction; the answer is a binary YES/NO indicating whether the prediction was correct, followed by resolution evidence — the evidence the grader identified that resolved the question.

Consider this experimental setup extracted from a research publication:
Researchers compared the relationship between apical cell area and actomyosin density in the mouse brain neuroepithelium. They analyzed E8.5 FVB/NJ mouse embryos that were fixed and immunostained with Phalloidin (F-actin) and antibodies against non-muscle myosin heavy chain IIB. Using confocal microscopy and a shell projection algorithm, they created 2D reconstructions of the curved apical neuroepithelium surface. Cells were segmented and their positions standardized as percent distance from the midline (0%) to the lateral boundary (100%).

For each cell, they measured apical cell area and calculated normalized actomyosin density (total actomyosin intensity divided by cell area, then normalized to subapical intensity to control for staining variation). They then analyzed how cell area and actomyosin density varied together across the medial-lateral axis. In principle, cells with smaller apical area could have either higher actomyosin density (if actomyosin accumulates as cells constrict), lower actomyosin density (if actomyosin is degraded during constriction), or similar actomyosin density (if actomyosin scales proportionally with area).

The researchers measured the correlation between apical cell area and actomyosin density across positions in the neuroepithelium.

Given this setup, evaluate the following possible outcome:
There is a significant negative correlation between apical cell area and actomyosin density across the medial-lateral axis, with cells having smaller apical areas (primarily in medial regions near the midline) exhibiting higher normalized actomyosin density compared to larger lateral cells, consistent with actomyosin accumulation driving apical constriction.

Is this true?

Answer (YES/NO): NO